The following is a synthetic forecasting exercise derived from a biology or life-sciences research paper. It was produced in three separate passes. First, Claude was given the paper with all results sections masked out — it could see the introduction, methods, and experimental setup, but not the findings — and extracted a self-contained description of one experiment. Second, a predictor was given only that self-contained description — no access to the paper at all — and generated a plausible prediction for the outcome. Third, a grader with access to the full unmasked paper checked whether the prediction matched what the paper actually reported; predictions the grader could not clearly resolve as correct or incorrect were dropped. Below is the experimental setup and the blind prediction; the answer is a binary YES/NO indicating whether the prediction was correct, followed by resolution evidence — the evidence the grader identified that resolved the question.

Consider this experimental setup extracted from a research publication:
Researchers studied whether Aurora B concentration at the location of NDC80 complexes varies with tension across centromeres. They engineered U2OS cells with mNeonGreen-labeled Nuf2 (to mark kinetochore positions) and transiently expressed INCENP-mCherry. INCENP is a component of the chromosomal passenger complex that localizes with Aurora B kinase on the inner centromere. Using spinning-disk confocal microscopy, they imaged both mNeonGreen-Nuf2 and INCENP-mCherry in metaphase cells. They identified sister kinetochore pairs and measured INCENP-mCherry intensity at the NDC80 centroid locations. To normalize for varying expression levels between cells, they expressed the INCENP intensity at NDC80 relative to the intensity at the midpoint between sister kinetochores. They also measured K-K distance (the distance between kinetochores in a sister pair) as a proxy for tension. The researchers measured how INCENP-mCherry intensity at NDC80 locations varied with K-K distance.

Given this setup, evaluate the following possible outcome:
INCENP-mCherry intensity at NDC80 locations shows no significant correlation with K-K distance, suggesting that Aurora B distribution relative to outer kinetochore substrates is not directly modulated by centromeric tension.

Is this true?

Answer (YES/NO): NO